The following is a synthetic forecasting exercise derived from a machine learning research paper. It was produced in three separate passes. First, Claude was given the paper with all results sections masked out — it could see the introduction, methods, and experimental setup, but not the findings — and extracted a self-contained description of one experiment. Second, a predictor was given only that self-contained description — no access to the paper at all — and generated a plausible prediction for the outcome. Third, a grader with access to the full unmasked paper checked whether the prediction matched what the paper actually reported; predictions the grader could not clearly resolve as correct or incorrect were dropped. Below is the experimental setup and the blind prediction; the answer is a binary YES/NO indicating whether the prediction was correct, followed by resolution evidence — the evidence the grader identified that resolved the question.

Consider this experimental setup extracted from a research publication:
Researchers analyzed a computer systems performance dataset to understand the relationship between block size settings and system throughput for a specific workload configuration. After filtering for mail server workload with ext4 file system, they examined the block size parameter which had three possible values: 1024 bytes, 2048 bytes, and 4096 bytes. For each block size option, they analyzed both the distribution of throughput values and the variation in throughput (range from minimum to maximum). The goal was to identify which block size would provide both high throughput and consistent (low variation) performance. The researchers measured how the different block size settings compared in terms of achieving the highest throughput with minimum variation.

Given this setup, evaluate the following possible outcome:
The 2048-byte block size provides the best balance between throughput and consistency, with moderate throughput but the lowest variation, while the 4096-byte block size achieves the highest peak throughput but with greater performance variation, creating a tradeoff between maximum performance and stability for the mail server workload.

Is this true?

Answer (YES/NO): NO